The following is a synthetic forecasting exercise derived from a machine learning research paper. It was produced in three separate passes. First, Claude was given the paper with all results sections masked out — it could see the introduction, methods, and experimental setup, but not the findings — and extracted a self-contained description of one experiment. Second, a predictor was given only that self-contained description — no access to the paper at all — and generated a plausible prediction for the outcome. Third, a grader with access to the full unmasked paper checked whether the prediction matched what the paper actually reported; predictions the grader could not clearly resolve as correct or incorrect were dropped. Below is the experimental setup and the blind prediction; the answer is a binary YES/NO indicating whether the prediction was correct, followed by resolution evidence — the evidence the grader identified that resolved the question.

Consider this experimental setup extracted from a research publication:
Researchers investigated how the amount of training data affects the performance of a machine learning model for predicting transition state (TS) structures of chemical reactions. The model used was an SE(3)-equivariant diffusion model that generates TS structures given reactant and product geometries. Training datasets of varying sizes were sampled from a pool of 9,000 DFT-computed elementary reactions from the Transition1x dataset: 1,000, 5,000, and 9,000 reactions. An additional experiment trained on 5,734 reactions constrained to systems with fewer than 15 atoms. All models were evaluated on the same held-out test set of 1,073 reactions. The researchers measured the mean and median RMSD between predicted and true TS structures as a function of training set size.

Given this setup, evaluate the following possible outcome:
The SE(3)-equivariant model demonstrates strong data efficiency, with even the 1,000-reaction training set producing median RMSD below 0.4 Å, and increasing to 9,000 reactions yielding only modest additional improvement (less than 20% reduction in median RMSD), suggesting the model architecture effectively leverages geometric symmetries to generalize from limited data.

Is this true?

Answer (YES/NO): NO